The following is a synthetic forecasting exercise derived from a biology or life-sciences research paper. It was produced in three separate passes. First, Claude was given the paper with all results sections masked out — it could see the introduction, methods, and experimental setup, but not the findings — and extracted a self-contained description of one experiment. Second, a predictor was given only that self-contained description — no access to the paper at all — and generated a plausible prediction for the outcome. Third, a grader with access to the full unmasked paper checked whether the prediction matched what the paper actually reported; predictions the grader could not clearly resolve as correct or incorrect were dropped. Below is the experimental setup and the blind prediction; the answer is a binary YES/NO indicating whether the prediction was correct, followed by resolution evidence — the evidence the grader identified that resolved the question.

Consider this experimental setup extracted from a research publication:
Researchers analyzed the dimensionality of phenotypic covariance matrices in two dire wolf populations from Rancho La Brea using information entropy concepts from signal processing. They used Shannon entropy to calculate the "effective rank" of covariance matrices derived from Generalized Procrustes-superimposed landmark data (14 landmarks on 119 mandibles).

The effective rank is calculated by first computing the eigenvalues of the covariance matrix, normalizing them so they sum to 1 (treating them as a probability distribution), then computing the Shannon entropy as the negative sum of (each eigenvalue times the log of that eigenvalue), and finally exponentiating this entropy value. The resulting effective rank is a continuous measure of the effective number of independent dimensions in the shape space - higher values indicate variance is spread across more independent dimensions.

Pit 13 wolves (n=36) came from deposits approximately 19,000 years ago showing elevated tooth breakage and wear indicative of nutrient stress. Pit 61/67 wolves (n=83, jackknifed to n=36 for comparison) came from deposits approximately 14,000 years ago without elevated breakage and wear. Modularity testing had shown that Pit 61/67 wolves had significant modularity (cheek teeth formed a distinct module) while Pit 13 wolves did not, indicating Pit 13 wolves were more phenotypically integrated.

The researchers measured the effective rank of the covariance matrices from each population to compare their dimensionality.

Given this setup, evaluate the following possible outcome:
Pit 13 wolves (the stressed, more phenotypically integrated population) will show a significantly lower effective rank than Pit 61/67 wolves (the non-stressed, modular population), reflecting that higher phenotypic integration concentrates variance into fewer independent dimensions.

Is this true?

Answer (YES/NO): NO